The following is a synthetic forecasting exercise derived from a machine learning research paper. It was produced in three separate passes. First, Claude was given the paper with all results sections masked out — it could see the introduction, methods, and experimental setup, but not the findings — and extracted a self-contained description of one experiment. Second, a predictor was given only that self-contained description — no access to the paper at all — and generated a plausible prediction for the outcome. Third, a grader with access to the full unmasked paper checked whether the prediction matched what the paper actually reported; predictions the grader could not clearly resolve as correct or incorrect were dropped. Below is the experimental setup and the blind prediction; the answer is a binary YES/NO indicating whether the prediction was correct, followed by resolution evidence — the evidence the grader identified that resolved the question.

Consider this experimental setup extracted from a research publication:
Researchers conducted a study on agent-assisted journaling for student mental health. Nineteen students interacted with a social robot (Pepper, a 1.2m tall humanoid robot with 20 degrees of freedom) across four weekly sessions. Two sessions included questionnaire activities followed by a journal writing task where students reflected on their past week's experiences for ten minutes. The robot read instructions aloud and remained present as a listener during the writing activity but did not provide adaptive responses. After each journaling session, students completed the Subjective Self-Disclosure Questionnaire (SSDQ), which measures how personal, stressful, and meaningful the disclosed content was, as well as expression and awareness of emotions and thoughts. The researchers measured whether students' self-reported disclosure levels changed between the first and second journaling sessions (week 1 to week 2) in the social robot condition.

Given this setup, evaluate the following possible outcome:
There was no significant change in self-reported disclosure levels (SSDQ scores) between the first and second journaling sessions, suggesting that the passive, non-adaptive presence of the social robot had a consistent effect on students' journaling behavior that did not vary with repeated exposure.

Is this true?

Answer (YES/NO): NO